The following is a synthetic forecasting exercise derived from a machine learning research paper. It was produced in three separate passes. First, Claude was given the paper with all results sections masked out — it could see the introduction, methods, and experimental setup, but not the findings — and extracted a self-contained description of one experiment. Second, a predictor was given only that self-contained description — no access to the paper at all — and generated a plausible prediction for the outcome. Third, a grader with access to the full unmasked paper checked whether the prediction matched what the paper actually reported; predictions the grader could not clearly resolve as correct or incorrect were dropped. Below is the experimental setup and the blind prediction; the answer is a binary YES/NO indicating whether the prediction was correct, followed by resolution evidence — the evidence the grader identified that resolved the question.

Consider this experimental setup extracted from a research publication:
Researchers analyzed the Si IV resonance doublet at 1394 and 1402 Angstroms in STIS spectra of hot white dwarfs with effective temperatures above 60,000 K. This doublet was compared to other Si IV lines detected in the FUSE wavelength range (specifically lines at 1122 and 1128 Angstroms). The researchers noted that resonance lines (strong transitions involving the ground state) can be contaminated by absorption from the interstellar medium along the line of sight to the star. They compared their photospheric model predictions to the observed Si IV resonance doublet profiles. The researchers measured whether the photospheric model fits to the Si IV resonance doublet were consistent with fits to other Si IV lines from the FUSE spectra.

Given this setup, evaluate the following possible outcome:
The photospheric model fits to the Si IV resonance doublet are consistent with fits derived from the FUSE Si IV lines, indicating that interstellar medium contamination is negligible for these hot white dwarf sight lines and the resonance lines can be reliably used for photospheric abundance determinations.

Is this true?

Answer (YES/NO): NO